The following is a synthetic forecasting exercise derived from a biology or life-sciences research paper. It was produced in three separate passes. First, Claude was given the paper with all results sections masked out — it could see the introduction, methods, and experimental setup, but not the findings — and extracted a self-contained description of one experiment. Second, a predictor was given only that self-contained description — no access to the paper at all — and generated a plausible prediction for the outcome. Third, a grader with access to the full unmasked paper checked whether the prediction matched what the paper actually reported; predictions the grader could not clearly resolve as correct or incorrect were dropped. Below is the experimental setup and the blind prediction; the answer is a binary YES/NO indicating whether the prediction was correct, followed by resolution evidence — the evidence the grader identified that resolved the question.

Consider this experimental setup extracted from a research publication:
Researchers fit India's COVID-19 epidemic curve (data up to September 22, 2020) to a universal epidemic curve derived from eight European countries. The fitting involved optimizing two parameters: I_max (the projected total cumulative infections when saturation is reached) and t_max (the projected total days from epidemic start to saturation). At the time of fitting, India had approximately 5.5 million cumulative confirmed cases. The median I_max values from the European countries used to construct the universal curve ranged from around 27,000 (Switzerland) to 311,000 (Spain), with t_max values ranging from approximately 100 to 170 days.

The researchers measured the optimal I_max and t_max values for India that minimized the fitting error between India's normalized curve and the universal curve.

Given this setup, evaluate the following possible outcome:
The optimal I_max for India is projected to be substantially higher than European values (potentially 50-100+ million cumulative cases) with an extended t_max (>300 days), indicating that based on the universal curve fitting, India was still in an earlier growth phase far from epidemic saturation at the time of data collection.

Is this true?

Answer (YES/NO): NO